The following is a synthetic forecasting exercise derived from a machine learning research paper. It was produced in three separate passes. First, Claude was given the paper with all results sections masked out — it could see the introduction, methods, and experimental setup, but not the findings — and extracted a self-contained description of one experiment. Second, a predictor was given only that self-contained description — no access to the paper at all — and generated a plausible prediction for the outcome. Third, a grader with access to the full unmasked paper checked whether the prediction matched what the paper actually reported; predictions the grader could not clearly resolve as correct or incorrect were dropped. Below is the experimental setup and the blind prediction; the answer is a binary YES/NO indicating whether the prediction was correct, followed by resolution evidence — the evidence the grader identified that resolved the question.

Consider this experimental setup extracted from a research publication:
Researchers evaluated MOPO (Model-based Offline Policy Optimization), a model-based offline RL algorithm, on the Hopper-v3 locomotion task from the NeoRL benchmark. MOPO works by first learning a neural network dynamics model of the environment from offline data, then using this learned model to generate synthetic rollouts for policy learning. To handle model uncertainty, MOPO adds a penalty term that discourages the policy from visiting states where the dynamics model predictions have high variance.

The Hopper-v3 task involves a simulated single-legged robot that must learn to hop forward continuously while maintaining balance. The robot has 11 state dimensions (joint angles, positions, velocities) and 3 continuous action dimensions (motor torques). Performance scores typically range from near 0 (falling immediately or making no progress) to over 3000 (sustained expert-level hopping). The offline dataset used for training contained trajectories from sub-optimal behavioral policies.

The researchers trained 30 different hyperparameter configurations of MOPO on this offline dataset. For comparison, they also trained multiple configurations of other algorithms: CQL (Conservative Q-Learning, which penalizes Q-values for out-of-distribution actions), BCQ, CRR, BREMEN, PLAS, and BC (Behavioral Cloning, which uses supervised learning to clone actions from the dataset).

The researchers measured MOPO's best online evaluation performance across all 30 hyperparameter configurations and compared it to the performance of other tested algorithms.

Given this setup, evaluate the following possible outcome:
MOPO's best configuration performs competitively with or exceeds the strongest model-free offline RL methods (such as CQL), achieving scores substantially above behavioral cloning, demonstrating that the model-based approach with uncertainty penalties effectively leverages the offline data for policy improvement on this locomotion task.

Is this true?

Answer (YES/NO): NO